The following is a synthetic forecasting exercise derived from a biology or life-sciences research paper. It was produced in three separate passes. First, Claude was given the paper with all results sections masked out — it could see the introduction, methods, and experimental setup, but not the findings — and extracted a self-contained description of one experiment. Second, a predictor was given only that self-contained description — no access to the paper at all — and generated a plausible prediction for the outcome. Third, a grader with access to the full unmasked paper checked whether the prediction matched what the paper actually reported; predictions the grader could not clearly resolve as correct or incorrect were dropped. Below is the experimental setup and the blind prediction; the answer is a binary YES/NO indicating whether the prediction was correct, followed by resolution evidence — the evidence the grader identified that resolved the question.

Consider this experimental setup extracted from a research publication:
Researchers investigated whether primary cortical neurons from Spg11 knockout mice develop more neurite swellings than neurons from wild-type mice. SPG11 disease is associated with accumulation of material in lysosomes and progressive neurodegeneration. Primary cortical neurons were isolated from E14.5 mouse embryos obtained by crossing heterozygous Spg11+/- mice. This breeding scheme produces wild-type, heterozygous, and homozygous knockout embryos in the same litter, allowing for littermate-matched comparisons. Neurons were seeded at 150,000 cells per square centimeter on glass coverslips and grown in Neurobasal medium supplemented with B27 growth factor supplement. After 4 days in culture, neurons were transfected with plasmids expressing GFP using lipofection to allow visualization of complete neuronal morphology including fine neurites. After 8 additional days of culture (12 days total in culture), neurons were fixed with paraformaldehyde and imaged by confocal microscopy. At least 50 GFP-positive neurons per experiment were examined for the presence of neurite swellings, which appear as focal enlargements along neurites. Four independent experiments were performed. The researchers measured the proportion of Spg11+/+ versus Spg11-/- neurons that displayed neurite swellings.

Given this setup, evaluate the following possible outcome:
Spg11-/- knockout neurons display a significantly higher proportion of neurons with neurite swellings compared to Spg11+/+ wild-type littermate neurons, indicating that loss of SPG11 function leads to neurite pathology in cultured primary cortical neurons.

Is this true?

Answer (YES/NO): YES